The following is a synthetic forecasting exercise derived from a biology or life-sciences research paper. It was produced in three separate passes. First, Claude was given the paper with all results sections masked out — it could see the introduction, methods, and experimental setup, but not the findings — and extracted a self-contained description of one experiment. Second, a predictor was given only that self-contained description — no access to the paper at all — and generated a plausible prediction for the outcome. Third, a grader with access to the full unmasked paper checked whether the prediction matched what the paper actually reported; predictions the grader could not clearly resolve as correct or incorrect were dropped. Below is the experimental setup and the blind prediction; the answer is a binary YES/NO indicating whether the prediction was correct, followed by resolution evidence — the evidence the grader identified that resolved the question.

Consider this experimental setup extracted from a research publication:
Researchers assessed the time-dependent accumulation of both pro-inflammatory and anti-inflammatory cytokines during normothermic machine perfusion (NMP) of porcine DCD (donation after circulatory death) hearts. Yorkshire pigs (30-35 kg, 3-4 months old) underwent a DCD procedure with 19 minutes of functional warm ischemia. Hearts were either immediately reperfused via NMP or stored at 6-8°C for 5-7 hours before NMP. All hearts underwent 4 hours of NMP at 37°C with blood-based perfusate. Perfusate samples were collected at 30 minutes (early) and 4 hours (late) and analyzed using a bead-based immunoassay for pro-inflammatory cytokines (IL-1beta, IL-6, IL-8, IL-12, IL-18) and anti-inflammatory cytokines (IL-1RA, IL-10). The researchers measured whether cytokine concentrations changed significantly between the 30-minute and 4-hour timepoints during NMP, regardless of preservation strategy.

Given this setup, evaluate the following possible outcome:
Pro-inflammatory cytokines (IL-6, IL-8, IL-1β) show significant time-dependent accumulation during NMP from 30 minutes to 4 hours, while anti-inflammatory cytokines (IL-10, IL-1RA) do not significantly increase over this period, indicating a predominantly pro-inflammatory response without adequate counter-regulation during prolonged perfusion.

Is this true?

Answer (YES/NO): NO